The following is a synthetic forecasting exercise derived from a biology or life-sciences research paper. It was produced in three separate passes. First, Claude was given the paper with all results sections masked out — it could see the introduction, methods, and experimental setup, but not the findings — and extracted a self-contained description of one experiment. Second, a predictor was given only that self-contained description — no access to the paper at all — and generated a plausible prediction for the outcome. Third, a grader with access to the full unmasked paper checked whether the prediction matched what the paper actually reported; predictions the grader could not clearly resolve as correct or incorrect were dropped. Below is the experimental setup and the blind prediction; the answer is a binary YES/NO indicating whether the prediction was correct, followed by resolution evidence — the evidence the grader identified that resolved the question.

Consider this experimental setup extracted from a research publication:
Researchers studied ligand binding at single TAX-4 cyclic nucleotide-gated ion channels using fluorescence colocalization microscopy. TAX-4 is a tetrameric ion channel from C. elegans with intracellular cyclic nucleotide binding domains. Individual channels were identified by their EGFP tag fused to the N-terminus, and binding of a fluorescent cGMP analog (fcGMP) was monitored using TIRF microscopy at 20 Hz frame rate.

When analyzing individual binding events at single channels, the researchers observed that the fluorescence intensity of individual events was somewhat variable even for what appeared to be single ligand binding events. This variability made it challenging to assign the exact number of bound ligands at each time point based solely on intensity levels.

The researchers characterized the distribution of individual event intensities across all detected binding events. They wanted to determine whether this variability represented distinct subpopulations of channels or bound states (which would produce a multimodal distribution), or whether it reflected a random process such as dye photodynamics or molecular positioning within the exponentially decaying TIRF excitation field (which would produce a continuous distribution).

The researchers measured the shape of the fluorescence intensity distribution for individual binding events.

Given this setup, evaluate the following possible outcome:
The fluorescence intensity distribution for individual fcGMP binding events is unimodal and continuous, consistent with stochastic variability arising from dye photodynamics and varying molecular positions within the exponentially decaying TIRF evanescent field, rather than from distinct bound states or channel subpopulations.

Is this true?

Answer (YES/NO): YES